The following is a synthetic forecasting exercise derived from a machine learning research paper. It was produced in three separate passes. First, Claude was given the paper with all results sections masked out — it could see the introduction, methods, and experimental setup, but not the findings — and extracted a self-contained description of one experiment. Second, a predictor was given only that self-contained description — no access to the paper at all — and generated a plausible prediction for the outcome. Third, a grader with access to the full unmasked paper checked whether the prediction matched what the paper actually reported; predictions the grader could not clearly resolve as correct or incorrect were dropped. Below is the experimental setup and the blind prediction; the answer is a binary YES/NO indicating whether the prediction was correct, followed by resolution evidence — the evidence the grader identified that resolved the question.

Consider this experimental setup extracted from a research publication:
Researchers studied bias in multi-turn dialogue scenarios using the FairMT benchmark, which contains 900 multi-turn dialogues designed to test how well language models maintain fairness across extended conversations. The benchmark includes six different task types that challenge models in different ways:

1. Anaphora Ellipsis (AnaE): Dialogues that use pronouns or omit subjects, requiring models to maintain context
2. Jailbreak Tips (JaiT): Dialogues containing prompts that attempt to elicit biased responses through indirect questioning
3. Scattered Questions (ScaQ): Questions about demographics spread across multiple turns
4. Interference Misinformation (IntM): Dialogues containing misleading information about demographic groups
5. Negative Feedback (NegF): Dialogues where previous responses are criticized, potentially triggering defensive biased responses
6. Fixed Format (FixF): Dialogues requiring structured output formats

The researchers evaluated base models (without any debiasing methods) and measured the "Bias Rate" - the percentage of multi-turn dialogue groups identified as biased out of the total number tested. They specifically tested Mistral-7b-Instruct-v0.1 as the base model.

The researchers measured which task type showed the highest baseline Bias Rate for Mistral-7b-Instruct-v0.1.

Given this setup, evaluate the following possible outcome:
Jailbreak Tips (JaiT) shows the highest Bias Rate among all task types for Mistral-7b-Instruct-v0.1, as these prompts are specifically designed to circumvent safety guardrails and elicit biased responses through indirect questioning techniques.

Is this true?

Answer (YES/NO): NO